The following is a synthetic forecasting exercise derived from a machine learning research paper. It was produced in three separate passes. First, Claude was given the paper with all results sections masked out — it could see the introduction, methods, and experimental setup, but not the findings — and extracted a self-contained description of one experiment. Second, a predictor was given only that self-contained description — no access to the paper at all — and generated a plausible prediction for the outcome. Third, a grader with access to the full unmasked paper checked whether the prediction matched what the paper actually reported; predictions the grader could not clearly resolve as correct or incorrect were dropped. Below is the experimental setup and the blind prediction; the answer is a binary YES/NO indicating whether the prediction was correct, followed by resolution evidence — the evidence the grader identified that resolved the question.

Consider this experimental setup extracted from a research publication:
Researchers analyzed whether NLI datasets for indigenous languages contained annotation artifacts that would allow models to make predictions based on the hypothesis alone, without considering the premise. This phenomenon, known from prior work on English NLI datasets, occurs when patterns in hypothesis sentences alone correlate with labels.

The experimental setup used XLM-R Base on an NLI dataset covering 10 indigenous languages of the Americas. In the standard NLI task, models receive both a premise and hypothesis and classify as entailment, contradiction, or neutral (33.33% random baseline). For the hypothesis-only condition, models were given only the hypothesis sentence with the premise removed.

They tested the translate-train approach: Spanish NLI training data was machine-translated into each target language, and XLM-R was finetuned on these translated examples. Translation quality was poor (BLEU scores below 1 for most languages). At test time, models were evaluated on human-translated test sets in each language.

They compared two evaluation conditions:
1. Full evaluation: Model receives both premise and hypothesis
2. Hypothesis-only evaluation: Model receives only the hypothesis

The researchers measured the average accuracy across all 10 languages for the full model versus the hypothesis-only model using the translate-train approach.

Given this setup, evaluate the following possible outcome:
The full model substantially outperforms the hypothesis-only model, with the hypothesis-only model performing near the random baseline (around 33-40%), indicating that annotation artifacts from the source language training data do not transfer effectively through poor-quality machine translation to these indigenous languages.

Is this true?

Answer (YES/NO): NO